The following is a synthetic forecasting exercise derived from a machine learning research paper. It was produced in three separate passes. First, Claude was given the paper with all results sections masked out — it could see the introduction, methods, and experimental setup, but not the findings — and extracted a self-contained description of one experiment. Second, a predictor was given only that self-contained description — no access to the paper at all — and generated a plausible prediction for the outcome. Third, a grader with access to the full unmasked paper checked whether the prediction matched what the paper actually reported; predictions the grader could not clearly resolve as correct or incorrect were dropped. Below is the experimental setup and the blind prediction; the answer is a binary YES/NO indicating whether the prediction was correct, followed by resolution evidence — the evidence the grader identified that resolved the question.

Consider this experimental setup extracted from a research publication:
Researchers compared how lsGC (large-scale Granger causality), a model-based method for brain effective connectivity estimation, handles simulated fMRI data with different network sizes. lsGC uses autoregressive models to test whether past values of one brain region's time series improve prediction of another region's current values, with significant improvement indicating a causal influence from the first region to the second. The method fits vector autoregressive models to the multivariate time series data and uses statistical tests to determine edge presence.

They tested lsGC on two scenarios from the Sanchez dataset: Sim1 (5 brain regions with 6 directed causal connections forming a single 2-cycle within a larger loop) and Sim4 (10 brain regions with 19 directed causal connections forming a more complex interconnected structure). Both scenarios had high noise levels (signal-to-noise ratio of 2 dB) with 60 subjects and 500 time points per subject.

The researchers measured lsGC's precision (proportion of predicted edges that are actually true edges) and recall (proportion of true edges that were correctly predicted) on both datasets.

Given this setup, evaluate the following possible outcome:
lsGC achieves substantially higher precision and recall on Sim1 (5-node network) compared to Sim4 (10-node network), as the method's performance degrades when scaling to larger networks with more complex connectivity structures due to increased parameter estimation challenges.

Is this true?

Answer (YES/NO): NO